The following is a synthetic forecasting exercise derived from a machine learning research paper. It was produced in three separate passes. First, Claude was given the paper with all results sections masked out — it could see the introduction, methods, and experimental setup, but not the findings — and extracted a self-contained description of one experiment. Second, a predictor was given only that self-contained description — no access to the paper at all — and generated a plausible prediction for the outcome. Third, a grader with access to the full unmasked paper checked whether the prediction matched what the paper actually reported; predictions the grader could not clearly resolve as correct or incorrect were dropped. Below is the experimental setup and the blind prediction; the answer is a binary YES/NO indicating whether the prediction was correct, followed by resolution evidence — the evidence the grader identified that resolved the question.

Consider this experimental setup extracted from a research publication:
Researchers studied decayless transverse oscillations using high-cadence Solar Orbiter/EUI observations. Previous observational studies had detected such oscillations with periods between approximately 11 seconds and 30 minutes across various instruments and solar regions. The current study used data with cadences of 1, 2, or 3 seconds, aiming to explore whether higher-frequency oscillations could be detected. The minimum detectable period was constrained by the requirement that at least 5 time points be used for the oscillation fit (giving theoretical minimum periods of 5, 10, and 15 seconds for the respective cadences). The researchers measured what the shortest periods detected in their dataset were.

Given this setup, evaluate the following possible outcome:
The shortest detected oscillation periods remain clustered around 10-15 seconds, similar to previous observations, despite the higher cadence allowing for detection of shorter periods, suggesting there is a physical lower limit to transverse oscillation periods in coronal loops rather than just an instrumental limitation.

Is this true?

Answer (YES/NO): NO